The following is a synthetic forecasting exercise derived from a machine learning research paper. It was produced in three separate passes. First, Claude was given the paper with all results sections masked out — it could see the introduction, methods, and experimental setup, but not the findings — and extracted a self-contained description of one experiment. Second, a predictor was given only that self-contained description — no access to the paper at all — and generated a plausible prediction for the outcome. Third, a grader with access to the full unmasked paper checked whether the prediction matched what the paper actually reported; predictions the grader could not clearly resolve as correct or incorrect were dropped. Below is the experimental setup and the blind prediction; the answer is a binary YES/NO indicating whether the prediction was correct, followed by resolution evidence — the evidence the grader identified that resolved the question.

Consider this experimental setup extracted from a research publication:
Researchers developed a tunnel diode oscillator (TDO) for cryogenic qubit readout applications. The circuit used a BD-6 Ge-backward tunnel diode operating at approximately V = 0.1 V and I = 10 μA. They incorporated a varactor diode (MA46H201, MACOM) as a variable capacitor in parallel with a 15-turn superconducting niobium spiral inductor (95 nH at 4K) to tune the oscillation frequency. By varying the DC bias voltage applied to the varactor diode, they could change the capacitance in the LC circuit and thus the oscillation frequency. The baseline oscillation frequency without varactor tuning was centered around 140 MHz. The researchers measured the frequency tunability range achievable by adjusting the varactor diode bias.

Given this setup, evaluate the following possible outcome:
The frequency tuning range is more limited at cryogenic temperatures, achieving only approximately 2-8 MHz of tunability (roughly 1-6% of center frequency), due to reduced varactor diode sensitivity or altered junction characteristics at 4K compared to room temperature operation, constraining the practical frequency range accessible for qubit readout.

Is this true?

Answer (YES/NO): NO